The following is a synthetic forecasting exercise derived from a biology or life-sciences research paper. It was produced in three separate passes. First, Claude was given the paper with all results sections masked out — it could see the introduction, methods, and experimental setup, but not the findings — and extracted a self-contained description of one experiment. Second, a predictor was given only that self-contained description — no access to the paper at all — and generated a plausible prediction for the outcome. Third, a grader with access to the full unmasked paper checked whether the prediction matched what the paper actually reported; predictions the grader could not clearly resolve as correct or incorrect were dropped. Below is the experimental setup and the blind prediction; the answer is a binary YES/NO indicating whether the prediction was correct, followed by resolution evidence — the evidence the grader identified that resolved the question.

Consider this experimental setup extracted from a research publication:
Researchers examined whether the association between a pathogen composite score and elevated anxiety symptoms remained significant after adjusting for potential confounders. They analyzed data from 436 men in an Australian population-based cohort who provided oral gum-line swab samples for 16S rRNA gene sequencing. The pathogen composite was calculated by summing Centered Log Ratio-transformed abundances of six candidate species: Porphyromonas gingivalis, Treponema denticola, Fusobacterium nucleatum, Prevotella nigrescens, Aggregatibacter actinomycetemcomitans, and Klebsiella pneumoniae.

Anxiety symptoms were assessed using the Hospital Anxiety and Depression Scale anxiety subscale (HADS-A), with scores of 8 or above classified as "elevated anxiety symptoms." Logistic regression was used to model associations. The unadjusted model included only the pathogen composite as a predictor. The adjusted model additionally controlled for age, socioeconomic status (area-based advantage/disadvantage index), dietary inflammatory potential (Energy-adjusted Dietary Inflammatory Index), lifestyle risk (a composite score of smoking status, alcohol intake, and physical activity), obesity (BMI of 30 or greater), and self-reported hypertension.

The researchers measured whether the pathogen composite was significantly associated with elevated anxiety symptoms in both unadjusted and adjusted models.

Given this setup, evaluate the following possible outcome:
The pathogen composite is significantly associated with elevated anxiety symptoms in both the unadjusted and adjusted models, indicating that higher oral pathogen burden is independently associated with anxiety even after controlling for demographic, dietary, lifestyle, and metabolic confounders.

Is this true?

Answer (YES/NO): NO